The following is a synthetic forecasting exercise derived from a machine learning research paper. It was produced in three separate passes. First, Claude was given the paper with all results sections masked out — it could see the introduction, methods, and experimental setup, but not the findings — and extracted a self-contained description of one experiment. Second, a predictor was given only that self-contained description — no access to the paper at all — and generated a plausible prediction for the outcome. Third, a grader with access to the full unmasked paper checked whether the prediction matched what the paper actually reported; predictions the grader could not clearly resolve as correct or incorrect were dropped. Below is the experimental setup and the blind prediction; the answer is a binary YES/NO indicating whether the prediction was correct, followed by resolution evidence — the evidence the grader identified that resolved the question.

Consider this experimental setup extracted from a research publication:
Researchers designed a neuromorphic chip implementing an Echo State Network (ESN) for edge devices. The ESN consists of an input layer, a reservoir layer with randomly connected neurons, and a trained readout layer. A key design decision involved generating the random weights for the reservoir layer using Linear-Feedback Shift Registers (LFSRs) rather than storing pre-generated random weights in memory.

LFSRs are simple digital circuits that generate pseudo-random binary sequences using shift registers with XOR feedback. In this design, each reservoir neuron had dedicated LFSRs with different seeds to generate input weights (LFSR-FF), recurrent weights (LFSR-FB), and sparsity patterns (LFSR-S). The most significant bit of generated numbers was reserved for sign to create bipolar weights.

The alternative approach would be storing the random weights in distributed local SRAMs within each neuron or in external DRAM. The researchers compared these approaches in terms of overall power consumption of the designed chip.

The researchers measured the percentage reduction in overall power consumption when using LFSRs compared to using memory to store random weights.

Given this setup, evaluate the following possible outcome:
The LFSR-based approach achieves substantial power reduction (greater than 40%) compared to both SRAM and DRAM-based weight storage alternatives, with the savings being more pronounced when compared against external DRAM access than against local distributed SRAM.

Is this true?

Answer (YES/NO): NO